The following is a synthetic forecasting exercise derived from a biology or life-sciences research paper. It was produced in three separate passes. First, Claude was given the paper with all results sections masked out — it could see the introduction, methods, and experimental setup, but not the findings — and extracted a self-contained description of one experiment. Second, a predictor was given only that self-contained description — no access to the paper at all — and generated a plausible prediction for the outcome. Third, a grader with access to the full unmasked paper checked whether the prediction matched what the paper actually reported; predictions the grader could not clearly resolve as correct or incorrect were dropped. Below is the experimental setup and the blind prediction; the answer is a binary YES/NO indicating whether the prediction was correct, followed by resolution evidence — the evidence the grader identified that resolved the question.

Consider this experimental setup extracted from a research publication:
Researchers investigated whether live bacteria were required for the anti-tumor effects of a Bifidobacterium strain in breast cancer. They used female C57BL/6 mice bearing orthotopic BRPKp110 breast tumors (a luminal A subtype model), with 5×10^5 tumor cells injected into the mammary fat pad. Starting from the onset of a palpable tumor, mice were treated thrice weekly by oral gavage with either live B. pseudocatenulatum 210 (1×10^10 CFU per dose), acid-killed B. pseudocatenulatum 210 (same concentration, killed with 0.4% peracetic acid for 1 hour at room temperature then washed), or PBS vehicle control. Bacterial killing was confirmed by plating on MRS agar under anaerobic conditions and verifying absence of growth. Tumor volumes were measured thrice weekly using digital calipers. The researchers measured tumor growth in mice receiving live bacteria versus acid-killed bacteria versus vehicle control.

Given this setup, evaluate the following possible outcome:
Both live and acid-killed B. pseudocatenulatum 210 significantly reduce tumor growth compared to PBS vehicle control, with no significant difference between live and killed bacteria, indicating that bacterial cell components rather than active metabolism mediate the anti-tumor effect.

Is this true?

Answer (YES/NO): YES